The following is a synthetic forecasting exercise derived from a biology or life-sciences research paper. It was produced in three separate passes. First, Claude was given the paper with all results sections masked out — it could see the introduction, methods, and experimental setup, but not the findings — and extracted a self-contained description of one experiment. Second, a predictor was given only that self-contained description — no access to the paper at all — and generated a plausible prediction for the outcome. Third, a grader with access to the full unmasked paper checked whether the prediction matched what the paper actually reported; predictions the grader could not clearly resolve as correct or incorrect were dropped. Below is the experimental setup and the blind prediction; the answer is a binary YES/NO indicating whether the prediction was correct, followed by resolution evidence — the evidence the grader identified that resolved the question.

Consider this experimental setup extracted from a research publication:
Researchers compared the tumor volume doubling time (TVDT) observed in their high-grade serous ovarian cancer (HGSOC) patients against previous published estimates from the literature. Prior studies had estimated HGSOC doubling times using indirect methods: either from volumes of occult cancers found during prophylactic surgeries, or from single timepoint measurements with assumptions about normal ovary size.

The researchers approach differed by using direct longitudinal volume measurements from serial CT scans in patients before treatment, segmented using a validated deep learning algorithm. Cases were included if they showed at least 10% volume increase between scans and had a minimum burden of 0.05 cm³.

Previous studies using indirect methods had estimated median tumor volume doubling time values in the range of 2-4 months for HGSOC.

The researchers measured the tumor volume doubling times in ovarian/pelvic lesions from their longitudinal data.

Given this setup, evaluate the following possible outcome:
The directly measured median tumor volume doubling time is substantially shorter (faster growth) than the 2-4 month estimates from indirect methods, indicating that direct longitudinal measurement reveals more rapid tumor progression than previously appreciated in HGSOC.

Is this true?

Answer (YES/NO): NO